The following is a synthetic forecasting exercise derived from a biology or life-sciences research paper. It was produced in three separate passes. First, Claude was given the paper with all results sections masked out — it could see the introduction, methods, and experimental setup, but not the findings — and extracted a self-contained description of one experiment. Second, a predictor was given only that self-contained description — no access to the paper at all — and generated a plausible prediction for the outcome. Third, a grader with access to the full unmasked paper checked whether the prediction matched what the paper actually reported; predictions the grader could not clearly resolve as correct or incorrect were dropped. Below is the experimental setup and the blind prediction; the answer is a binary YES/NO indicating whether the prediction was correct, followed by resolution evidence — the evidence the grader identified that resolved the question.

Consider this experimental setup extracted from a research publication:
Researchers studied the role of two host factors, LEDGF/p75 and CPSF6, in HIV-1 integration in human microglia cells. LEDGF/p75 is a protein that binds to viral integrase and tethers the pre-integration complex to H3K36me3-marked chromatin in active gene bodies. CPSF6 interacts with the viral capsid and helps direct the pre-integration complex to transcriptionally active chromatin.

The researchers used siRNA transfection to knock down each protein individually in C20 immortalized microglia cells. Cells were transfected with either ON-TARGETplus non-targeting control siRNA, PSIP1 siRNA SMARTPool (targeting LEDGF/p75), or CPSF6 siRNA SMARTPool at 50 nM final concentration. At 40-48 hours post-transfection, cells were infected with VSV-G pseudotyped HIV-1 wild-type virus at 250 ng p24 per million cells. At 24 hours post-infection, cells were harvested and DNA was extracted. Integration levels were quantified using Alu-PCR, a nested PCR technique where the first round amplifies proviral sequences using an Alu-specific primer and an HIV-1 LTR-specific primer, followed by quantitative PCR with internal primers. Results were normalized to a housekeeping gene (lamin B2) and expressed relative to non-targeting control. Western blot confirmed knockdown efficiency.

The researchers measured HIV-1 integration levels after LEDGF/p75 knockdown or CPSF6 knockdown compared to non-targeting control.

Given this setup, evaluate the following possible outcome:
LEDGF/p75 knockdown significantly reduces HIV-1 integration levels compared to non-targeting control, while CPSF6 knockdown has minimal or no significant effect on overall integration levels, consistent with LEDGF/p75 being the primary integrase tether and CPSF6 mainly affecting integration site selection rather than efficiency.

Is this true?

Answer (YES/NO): NO